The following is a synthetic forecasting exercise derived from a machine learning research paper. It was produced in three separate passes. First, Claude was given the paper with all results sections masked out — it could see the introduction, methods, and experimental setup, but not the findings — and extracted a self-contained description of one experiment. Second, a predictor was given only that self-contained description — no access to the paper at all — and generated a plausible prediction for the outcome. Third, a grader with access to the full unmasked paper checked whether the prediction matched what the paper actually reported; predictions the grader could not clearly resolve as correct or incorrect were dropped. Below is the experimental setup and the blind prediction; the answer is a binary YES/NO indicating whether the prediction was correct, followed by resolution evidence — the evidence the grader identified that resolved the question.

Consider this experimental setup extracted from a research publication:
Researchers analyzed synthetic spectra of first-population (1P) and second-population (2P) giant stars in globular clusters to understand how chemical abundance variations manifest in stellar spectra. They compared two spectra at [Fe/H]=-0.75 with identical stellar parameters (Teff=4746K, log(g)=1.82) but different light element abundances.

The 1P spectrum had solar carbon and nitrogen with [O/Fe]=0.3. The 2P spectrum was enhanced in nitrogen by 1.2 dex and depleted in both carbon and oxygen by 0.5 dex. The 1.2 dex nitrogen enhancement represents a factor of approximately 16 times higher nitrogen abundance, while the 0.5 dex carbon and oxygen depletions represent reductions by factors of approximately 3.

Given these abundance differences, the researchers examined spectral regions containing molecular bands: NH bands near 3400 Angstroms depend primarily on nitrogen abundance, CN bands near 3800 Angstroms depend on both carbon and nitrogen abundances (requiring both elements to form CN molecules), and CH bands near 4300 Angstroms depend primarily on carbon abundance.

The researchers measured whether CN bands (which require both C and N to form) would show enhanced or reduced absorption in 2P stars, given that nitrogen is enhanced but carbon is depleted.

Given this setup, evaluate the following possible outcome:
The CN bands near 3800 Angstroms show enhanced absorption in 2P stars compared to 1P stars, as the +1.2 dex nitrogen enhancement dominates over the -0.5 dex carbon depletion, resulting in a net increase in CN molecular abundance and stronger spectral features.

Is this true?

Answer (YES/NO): YES